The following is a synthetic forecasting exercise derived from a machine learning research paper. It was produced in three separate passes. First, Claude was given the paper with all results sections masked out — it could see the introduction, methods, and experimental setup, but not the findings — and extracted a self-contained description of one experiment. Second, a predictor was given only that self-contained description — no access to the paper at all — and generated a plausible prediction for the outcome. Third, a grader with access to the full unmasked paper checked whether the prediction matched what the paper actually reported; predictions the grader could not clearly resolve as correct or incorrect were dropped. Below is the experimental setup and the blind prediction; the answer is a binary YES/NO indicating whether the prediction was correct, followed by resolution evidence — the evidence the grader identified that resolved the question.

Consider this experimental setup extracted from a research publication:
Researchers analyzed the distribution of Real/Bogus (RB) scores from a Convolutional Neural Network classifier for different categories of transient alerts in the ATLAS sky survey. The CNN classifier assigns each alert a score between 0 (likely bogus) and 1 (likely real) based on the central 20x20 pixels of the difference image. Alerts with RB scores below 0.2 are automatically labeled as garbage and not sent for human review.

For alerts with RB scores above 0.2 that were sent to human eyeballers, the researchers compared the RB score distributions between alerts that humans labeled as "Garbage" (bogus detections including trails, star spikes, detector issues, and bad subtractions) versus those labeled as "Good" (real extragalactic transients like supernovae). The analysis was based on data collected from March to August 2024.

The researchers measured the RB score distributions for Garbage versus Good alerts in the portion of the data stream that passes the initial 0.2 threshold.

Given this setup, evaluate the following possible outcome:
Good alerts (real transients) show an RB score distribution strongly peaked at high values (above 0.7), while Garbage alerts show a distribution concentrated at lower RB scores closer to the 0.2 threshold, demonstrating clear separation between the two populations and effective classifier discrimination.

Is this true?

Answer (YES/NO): NO